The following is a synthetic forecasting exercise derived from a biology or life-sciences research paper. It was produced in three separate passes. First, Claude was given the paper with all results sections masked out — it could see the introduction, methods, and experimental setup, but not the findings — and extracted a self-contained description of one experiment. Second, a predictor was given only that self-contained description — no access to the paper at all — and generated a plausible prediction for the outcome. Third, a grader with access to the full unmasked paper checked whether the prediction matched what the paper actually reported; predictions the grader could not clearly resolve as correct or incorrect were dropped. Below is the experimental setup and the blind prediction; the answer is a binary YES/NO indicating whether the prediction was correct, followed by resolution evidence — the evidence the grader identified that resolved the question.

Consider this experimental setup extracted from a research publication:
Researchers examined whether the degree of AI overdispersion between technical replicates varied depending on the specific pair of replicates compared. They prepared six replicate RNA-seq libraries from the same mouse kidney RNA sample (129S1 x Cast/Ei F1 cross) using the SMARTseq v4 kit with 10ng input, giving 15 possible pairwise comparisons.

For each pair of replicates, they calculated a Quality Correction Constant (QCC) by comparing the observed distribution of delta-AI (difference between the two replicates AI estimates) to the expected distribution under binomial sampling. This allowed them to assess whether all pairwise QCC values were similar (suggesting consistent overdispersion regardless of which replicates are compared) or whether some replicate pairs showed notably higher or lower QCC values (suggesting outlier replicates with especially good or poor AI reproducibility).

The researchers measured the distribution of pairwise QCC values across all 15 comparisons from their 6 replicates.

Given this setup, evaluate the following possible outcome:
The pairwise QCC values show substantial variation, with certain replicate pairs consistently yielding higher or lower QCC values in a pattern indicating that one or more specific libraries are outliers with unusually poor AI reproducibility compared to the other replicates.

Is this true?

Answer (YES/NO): NO